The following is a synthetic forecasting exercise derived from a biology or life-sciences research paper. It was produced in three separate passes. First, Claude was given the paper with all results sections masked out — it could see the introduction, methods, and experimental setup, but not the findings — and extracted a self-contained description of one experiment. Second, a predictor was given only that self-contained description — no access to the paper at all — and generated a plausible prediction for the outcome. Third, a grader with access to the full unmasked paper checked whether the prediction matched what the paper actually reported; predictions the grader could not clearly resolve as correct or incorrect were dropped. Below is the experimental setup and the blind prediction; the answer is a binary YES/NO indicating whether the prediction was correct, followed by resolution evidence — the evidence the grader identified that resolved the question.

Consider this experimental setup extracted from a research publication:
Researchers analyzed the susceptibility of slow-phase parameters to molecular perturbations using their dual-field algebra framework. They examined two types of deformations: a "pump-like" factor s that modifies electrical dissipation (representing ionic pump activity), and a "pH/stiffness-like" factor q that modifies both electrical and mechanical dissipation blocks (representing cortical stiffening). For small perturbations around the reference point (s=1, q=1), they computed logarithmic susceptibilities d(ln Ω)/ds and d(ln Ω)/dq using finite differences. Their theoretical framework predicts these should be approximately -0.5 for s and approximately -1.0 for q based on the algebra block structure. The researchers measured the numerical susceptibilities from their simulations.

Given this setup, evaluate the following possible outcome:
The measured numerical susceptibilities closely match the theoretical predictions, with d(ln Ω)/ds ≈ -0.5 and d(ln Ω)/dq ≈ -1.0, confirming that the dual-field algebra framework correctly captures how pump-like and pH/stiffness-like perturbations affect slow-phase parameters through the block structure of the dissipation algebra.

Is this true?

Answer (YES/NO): YES